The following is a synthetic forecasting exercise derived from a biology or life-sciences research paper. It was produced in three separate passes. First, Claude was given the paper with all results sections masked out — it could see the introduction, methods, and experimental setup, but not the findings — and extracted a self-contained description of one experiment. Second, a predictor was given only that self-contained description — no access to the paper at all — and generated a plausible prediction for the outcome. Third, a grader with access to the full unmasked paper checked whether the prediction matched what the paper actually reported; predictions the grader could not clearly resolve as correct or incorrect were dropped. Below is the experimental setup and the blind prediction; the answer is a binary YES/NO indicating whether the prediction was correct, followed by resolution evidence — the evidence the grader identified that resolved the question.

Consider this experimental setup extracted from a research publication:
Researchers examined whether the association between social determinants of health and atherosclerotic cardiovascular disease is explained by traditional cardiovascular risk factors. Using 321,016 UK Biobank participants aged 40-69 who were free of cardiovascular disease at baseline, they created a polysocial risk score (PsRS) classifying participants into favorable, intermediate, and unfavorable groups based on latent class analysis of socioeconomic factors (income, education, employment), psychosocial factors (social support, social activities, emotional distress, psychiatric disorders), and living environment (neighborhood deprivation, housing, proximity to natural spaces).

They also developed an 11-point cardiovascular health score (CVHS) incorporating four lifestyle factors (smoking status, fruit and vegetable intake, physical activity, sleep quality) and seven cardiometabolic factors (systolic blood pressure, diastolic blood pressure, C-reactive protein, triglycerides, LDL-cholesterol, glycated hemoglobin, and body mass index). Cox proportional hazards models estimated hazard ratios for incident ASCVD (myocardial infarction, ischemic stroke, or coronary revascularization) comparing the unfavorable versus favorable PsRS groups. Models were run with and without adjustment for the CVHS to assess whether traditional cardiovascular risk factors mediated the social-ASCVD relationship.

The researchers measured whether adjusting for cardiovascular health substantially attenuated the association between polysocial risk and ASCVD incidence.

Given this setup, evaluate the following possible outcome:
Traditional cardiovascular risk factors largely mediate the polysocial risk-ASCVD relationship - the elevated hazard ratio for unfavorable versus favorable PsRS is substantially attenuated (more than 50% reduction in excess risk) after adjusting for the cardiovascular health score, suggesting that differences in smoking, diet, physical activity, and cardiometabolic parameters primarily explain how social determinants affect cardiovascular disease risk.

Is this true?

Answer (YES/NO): NO